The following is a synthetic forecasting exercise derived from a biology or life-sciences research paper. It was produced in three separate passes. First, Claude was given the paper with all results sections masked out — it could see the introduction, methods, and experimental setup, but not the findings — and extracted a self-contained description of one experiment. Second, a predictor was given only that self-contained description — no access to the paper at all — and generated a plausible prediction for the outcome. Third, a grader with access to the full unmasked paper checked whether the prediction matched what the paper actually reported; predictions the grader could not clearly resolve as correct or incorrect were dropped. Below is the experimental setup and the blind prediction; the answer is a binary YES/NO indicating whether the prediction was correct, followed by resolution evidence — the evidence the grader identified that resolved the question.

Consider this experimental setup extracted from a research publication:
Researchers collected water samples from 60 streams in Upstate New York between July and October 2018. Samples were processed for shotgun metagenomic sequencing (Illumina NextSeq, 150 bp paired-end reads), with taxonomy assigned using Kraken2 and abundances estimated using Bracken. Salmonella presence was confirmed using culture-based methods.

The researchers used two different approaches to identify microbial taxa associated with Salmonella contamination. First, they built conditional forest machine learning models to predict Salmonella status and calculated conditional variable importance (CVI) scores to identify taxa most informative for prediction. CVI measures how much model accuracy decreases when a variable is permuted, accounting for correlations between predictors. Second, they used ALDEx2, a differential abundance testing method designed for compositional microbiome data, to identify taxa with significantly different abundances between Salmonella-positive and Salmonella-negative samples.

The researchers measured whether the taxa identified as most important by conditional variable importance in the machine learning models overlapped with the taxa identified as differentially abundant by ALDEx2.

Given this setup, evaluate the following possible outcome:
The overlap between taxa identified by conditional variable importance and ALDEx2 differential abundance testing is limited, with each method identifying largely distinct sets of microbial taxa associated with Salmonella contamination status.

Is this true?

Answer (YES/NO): NO